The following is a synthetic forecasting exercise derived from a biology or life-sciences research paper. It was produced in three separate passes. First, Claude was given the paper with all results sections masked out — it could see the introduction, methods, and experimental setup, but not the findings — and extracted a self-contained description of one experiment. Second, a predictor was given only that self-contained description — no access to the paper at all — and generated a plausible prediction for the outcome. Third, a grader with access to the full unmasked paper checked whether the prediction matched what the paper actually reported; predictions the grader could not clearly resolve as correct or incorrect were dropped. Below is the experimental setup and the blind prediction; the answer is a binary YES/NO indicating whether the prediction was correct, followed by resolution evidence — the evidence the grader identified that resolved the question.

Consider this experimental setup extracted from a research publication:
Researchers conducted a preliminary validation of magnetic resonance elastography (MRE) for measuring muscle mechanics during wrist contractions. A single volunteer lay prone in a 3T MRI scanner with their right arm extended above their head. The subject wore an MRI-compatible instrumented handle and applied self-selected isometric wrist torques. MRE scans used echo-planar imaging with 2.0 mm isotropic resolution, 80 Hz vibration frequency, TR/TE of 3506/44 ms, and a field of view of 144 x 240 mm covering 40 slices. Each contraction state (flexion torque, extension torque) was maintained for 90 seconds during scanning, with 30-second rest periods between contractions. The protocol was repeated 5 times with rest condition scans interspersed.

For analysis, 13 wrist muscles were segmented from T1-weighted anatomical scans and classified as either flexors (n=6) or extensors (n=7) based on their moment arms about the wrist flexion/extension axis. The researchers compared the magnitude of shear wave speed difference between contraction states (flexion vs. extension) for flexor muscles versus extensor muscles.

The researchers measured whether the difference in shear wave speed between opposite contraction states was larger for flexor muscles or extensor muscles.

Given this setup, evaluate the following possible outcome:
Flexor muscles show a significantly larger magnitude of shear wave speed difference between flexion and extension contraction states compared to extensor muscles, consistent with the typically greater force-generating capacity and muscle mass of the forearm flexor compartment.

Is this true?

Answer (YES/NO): NO